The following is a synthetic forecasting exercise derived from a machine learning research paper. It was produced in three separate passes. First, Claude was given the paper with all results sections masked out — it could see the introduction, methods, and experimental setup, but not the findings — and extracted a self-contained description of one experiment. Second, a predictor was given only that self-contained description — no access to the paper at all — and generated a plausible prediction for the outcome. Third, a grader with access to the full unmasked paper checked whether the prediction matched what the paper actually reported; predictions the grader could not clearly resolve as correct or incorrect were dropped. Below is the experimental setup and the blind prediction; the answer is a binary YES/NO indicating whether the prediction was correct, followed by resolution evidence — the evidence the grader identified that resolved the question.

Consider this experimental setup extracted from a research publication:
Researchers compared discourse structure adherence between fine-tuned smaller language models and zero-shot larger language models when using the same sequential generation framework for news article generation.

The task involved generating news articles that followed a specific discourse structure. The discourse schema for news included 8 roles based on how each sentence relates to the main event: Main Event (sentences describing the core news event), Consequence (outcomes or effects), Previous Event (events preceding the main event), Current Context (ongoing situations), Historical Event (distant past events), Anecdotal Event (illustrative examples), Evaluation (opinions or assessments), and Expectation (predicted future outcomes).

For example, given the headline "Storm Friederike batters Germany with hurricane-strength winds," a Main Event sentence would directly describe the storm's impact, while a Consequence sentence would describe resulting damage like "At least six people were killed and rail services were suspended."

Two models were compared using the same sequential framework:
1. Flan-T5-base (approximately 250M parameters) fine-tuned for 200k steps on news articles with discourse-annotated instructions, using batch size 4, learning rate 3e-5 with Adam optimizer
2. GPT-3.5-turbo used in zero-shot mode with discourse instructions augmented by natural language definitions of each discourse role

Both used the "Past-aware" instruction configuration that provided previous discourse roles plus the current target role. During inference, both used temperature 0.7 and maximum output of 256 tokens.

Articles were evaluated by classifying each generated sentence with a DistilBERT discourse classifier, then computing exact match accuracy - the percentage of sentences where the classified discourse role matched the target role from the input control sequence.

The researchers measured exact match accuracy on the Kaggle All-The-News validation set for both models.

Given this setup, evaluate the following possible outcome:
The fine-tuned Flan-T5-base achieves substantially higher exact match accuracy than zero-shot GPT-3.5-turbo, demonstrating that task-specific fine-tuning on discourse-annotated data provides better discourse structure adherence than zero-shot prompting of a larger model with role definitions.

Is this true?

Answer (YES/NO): YES